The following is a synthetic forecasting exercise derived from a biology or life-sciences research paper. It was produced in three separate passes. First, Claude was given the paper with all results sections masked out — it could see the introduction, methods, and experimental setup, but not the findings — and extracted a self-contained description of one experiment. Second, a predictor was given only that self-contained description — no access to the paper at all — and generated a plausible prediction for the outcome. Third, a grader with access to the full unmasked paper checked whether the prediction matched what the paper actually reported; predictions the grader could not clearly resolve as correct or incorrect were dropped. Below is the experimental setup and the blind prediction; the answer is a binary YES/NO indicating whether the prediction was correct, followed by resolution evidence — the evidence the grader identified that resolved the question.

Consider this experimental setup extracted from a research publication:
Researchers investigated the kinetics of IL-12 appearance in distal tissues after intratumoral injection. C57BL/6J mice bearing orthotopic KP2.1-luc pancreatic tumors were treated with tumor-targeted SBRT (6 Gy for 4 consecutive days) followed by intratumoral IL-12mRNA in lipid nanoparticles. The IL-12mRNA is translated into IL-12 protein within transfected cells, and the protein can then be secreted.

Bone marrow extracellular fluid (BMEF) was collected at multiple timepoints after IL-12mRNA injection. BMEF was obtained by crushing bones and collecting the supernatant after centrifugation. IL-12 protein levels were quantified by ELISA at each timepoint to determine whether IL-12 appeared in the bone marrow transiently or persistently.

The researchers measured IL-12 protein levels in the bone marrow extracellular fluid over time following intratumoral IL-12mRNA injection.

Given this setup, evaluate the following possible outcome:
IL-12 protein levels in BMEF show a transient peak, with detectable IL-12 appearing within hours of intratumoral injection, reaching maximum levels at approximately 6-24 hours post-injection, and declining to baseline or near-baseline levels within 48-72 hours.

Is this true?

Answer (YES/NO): YES